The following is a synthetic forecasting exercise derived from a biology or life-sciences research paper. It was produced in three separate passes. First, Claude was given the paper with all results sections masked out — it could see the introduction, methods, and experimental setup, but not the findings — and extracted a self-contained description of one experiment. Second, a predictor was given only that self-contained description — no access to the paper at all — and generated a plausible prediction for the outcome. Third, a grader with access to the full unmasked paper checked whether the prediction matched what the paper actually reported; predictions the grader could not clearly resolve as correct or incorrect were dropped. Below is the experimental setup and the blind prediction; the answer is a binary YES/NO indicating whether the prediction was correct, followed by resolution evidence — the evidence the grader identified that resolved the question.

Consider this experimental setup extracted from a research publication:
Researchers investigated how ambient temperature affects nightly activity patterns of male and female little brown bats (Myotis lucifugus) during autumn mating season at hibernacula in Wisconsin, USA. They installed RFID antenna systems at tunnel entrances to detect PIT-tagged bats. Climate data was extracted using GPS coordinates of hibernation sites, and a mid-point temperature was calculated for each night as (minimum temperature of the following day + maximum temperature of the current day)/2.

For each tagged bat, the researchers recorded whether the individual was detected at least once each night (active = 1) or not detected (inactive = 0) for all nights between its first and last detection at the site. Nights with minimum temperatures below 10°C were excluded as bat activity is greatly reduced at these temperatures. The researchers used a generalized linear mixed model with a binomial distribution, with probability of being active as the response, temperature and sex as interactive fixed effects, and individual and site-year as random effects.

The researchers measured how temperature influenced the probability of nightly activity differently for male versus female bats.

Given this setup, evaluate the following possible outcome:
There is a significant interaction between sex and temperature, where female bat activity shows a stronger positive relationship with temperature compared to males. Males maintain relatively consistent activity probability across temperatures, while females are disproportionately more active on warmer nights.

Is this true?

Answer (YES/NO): YES